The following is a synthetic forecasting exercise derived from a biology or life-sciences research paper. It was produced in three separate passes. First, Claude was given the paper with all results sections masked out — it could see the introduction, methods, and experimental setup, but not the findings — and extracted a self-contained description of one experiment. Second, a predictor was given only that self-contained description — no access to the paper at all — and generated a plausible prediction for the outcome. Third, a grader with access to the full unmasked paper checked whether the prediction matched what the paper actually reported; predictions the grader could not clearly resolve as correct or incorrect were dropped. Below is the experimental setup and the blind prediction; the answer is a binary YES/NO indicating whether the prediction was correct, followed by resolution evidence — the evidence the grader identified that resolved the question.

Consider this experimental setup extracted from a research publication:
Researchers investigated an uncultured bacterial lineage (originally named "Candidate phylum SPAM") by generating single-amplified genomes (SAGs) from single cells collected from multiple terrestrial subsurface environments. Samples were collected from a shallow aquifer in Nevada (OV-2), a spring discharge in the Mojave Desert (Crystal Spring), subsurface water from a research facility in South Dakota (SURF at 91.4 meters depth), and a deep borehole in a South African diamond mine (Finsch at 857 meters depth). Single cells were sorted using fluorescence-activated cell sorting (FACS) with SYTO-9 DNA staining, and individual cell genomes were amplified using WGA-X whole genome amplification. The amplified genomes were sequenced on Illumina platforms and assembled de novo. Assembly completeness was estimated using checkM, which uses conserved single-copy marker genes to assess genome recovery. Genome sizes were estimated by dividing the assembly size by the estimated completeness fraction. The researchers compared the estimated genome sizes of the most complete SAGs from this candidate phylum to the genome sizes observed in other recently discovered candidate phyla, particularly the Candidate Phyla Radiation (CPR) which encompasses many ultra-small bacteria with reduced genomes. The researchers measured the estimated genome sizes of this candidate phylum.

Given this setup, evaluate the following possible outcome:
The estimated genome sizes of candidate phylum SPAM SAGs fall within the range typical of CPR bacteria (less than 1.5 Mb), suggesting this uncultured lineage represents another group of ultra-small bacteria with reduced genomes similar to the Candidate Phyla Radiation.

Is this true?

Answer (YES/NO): NO